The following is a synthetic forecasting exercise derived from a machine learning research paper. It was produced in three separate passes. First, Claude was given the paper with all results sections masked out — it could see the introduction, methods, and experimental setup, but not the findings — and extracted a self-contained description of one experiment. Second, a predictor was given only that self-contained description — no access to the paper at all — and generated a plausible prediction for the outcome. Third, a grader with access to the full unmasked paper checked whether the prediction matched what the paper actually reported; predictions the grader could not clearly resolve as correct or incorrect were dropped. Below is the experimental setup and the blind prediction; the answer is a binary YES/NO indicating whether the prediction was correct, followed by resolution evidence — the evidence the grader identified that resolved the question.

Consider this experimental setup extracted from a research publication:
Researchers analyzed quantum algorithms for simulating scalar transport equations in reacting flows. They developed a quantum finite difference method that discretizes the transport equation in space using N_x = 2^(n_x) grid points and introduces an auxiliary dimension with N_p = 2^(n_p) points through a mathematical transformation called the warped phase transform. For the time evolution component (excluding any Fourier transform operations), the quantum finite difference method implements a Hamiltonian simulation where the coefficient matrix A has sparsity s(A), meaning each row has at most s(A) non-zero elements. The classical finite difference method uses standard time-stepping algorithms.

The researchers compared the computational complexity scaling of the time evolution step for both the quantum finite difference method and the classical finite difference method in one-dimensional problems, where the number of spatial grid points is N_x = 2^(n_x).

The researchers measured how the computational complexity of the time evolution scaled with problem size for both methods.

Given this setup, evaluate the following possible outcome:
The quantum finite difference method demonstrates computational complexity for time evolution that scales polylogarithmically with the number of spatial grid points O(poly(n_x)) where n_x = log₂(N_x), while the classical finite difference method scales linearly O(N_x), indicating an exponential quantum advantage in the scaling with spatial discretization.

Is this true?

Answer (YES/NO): NO